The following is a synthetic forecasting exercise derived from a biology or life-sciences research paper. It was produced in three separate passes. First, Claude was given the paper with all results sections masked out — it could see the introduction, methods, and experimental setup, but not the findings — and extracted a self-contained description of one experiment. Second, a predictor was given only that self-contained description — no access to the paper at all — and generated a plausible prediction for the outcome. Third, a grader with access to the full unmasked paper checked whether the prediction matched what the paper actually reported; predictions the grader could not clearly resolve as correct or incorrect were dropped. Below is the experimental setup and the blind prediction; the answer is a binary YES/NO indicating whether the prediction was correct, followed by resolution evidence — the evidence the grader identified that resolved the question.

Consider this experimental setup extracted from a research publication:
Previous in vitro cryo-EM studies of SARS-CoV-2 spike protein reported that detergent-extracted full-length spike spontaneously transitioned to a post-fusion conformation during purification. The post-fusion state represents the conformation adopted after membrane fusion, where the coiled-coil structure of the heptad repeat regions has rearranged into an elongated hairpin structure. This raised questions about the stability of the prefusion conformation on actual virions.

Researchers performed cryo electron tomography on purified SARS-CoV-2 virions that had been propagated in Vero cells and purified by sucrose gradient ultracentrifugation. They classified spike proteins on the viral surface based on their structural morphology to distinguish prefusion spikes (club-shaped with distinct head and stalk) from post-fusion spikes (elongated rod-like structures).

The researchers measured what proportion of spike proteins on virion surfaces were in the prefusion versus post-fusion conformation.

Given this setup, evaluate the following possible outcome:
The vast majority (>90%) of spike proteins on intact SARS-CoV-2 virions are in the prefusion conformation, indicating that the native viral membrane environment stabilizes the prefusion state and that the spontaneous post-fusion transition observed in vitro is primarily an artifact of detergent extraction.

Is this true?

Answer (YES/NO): YES